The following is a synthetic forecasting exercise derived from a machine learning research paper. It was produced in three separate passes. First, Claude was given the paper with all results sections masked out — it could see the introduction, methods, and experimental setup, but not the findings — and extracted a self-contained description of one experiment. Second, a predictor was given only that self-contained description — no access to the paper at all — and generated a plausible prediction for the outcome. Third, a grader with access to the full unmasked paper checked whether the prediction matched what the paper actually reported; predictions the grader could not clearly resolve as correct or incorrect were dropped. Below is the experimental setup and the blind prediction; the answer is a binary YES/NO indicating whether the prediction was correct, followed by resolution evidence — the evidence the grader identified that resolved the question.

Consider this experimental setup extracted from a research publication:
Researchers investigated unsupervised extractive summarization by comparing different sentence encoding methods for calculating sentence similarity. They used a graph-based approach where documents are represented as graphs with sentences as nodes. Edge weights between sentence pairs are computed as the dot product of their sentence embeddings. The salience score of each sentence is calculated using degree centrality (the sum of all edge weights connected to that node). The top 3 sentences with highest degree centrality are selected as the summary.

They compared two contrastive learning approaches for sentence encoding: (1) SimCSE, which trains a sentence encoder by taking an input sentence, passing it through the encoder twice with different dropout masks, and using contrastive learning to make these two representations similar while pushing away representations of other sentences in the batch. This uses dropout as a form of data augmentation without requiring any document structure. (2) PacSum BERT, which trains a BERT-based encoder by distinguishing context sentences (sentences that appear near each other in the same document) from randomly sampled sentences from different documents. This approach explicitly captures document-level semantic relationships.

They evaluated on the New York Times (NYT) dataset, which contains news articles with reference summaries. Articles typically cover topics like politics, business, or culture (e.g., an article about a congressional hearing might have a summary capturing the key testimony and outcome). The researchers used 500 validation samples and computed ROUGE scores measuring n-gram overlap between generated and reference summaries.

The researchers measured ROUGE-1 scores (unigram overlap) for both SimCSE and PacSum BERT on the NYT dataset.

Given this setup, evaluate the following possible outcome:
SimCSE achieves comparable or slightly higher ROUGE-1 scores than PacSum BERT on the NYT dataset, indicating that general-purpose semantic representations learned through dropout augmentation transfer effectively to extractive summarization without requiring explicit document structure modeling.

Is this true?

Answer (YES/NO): NO